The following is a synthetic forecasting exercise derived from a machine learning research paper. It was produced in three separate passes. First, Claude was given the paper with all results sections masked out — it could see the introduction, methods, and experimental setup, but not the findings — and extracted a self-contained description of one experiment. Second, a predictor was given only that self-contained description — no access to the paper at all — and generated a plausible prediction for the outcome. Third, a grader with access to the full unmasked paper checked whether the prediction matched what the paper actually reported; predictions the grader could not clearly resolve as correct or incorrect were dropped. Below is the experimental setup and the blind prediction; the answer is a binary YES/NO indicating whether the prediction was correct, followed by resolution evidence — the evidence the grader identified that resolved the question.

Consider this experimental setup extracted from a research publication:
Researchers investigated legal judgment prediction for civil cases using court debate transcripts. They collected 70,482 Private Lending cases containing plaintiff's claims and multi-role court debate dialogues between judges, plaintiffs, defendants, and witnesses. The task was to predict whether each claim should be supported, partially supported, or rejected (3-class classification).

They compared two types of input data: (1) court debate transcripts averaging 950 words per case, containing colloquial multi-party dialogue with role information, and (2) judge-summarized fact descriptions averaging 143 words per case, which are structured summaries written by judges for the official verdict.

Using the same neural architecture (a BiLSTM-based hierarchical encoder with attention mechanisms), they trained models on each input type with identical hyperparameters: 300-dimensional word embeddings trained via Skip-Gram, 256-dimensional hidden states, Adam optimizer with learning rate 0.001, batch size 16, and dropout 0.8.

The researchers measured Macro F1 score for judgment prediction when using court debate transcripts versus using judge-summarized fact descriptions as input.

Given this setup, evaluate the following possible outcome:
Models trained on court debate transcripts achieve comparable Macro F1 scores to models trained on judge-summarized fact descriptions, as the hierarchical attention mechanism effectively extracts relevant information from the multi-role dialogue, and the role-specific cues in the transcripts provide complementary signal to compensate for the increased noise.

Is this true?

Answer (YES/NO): YES